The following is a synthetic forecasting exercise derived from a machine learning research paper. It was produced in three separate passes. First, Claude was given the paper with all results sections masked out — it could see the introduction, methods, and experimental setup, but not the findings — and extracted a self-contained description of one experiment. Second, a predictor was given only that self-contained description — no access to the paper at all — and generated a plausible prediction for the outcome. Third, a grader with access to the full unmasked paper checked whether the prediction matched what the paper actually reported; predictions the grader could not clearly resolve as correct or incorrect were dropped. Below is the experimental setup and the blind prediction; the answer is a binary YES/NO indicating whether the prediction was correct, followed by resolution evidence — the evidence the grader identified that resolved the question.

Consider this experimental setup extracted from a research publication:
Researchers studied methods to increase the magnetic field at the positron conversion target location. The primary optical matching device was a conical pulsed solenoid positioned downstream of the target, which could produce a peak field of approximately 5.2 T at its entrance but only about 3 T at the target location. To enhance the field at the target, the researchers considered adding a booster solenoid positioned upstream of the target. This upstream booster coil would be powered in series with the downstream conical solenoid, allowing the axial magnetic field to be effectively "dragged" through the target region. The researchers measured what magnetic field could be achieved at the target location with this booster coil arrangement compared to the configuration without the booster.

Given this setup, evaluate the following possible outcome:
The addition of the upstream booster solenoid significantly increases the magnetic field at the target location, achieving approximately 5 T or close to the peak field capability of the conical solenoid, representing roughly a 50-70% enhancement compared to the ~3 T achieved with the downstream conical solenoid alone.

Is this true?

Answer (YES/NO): NO